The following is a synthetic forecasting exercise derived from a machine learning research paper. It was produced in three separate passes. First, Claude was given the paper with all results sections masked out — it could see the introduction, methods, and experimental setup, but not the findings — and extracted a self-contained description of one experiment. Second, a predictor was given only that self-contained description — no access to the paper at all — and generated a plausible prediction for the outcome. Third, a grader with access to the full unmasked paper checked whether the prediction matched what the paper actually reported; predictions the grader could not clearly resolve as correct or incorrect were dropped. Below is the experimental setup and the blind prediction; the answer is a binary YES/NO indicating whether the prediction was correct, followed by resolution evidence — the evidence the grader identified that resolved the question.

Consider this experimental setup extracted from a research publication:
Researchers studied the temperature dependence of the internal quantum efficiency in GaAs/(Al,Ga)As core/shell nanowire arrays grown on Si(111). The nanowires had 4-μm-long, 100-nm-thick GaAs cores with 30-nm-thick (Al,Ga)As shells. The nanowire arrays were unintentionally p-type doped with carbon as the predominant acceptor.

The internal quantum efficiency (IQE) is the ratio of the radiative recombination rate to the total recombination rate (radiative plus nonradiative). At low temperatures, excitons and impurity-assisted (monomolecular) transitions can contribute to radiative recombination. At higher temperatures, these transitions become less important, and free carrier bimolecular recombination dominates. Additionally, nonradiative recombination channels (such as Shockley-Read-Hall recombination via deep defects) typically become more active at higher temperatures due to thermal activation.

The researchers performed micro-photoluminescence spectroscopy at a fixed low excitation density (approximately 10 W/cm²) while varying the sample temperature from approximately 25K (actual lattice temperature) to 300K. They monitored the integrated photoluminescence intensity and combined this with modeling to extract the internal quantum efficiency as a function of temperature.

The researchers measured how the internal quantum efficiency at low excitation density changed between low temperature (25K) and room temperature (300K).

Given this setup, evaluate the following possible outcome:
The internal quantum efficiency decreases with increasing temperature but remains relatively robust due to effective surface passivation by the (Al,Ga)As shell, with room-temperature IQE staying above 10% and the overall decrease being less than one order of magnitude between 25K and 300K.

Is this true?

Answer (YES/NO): NO